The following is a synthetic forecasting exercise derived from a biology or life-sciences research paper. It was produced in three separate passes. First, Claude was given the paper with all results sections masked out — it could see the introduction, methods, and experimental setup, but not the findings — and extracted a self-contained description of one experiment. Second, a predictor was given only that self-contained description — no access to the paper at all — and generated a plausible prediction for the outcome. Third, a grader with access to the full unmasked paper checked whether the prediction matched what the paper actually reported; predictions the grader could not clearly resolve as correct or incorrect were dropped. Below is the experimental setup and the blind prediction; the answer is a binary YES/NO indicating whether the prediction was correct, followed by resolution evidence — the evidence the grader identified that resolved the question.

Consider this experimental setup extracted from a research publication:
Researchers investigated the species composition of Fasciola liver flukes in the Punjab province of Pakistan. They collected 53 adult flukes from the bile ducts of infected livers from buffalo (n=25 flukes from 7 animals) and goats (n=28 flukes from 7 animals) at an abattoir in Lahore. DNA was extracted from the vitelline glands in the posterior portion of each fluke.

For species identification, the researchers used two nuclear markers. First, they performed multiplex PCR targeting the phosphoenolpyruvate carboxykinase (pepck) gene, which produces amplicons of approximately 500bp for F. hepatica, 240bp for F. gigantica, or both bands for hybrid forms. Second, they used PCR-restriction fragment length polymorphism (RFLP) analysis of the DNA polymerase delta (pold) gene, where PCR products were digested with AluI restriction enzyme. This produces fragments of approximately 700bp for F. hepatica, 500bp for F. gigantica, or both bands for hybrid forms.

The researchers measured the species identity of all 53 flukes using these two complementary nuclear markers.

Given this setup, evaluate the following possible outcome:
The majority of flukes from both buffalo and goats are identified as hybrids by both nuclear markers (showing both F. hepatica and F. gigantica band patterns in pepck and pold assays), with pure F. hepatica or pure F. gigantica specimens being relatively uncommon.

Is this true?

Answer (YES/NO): NO